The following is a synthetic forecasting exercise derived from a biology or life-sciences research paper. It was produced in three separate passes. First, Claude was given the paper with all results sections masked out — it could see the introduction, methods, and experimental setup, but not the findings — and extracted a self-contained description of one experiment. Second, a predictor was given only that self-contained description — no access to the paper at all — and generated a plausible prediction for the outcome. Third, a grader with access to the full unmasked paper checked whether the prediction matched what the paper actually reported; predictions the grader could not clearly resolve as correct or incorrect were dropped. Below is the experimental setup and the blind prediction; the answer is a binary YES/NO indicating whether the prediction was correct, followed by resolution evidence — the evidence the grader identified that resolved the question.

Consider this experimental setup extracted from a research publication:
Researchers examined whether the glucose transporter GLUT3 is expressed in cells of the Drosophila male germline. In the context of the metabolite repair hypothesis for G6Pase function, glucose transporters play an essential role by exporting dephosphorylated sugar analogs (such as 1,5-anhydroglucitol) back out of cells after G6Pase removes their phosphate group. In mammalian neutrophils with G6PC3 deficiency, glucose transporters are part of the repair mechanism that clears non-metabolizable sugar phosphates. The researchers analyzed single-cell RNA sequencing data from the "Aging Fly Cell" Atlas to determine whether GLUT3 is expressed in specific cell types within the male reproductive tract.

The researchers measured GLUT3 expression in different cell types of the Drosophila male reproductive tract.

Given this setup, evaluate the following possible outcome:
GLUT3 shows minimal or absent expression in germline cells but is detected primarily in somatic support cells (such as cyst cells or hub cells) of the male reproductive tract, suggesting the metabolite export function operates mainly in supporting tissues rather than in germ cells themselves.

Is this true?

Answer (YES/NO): NO